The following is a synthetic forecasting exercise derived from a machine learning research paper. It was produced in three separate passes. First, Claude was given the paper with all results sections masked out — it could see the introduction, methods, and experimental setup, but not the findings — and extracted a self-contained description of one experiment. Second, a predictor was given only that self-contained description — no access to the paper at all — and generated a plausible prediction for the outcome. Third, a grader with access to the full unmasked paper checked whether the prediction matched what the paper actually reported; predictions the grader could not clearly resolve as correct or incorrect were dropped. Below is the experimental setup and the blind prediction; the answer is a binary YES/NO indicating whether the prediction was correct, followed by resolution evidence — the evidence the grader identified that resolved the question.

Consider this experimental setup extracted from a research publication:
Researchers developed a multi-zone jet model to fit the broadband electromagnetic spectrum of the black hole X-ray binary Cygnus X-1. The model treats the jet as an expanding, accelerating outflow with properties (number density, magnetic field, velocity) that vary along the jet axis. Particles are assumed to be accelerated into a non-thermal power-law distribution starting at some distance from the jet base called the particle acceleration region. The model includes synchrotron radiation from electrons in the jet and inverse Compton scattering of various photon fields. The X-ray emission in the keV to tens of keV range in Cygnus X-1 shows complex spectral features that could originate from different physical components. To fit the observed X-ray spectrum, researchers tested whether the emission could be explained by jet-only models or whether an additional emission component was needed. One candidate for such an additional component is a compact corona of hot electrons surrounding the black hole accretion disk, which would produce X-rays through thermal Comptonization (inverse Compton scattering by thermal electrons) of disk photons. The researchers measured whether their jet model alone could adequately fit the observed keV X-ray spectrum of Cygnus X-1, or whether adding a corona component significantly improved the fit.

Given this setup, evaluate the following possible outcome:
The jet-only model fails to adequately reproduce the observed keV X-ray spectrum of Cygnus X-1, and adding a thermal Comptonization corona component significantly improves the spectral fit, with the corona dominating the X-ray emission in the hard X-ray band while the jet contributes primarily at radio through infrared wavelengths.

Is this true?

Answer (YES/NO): NO